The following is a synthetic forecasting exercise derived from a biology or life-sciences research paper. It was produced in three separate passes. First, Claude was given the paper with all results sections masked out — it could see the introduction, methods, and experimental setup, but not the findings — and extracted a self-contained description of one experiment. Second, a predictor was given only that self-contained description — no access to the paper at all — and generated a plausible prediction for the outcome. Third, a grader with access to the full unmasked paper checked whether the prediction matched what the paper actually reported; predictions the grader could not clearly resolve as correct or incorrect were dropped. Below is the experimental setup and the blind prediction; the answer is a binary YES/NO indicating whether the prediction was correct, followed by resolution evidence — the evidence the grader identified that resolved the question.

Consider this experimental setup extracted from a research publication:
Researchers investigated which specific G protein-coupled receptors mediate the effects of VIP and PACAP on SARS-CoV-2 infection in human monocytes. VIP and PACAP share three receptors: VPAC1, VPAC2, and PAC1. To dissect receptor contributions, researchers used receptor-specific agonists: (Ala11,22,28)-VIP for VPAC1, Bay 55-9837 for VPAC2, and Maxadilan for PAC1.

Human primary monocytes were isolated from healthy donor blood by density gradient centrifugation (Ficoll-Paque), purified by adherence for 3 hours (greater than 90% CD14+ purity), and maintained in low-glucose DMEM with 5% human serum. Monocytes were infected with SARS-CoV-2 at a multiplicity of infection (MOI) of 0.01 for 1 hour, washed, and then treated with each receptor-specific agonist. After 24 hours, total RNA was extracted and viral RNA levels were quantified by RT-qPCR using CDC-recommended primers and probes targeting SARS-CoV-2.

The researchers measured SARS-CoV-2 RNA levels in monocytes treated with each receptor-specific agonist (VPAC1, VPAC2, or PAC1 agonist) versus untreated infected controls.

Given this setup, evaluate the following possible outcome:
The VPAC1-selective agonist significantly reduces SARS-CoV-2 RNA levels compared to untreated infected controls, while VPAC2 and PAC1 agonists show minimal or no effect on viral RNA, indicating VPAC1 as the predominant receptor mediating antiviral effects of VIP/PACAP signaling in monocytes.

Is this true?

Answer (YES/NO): NO